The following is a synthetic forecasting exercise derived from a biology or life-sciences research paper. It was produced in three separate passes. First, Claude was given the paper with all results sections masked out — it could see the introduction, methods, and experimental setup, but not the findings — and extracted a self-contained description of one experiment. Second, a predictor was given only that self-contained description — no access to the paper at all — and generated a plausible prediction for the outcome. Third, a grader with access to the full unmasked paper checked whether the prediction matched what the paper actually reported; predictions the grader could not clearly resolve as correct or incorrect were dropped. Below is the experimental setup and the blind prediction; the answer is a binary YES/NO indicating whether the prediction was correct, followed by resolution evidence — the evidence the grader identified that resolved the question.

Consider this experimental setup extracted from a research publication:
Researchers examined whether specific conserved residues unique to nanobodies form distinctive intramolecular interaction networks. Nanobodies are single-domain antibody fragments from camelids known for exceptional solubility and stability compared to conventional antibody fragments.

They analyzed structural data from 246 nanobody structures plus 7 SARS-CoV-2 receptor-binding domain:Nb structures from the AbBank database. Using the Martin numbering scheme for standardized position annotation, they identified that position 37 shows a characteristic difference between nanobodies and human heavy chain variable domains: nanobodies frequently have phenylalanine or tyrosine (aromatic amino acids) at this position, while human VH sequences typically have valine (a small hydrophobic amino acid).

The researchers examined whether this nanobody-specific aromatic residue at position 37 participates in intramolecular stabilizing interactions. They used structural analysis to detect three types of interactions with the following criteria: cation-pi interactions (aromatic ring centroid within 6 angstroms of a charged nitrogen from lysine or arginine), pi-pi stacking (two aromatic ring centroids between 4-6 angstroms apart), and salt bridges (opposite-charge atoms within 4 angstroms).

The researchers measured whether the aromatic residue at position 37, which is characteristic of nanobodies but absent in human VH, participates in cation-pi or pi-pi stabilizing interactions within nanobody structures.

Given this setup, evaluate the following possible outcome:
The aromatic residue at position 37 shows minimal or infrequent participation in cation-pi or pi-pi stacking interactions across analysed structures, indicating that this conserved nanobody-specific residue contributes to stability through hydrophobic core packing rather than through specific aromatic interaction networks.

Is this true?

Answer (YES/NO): NO